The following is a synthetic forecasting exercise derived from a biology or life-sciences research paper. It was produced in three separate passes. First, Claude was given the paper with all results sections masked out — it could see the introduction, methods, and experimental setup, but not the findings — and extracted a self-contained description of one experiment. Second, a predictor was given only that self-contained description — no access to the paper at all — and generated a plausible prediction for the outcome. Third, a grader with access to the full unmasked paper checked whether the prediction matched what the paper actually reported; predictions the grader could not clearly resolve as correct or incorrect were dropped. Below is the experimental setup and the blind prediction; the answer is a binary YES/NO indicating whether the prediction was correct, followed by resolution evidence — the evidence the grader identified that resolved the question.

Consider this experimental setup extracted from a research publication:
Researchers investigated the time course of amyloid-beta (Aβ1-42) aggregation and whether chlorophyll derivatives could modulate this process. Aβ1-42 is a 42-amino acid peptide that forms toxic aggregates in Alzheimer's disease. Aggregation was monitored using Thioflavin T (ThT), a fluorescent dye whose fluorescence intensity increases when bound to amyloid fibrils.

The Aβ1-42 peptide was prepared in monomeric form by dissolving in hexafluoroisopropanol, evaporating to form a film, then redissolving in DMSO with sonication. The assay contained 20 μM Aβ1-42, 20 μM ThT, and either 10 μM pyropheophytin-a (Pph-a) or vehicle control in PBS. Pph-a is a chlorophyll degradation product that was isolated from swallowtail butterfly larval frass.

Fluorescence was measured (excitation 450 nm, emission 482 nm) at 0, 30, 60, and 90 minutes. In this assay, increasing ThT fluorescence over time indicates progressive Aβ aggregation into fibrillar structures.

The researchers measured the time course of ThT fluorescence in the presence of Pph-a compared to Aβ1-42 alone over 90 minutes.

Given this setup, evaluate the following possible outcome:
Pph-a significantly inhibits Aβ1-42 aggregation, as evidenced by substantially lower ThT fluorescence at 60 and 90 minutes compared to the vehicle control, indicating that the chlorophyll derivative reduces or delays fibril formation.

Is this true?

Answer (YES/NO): YES